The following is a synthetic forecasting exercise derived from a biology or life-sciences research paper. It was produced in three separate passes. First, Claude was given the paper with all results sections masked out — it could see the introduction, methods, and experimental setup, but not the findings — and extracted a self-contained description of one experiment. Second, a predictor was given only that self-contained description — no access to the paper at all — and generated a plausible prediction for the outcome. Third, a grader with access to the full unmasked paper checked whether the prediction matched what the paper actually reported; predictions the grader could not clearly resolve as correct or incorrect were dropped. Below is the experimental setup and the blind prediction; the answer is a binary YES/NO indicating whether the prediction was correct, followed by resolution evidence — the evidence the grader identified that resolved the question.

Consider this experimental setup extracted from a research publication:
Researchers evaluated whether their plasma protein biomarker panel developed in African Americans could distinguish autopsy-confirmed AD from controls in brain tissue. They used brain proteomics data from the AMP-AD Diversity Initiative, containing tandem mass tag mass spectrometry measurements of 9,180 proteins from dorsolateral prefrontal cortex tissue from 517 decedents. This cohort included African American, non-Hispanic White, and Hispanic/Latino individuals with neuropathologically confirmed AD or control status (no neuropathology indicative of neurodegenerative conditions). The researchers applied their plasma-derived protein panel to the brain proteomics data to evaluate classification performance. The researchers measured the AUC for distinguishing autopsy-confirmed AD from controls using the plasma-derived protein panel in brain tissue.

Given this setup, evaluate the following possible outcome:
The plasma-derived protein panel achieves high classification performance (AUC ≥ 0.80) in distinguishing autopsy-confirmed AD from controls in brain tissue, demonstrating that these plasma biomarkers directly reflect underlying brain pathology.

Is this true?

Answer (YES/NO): YES